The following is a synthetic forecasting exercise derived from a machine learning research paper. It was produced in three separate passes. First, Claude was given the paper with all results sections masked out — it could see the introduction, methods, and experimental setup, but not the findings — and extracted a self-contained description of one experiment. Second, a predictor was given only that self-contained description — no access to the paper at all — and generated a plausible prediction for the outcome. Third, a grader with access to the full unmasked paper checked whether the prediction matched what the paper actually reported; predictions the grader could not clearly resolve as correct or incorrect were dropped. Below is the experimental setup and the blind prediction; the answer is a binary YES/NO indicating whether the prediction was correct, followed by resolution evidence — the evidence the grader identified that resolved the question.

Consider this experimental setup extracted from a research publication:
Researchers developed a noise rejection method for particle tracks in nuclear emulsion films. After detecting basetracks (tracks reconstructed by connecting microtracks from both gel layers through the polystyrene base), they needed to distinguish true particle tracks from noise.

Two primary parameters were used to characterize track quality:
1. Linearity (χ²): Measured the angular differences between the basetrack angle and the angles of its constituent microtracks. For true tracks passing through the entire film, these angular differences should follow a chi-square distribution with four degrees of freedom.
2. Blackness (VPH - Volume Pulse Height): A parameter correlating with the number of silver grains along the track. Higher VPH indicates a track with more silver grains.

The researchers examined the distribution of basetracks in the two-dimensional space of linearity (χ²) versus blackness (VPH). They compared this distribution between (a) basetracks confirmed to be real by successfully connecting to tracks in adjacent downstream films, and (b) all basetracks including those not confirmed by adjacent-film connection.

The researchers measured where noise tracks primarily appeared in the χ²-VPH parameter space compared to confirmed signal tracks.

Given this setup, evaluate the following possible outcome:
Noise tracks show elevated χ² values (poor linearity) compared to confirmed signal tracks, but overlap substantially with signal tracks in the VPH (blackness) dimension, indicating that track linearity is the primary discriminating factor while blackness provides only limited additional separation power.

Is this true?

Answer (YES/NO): NO